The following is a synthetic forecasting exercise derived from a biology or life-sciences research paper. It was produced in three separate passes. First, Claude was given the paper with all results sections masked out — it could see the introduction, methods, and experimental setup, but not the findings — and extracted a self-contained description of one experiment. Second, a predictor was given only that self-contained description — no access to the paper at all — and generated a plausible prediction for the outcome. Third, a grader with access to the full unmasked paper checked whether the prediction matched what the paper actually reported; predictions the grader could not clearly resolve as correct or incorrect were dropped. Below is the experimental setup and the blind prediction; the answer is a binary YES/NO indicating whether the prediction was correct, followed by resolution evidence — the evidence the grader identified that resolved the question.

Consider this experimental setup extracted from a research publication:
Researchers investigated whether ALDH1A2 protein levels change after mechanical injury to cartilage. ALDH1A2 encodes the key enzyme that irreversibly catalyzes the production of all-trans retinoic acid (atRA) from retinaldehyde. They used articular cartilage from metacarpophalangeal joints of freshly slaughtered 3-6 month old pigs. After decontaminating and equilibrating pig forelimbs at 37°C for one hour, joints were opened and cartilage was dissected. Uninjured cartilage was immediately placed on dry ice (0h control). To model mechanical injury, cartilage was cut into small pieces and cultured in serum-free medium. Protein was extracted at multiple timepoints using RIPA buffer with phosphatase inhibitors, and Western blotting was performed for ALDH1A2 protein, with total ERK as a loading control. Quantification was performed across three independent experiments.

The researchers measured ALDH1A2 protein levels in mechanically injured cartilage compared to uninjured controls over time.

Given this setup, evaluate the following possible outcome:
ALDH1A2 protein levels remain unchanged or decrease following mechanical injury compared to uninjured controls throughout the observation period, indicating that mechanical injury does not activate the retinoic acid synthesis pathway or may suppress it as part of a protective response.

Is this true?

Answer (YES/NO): NO